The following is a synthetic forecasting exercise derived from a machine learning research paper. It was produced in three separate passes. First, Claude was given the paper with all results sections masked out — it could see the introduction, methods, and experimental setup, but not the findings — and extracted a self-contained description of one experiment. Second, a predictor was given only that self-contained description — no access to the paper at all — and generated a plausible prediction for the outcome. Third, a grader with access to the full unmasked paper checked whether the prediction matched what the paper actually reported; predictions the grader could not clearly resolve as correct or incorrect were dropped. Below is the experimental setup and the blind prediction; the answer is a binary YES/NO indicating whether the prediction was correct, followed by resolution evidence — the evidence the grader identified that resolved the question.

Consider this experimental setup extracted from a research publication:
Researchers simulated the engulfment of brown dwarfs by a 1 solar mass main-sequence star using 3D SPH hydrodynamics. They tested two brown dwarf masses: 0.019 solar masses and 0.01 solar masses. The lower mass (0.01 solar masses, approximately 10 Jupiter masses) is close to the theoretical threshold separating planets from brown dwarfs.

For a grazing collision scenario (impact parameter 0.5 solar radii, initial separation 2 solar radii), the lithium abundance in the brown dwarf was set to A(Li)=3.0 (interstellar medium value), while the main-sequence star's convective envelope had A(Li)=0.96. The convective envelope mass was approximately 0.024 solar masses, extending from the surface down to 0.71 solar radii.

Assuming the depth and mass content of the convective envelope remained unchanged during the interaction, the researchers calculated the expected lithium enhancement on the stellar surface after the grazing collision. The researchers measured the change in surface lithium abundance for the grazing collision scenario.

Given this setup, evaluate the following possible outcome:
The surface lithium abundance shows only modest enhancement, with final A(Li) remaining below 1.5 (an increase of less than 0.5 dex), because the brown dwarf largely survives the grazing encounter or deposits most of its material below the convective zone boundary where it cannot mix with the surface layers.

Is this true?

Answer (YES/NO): YES